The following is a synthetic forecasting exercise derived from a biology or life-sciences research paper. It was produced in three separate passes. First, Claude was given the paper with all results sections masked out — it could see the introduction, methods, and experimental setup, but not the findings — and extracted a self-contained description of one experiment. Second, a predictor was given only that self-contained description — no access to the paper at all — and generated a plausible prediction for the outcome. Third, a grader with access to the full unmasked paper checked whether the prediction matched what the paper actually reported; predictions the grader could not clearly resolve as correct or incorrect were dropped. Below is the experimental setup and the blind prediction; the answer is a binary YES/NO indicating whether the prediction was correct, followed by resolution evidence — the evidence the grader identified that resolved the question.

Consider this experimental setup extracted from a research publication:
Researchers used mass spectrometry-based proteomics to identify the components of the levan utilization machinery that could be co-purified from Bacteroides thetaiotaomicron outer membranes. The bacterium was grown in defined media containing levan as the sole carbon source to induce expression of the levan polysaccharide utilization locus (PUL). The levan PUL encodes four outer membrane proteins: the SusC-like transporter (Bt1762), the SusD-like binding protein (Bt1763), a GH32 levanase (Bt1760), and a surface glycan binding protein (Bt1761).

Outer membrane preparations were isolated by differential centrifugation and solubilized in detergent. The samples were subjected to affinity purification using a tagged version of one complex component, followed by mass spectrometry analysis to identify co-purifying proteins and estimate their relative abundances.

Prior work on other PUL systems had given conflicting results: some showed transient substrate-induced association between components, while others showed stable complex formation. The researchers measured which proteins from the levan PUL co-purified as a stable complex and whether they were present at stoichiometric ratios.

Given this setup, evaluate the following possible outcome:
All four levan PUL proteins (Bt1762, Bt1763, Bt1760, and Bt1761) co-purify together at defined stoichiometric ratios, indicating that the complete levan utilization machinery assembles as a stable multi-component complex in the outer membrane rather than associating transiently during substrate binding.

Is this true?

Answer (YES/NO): YES